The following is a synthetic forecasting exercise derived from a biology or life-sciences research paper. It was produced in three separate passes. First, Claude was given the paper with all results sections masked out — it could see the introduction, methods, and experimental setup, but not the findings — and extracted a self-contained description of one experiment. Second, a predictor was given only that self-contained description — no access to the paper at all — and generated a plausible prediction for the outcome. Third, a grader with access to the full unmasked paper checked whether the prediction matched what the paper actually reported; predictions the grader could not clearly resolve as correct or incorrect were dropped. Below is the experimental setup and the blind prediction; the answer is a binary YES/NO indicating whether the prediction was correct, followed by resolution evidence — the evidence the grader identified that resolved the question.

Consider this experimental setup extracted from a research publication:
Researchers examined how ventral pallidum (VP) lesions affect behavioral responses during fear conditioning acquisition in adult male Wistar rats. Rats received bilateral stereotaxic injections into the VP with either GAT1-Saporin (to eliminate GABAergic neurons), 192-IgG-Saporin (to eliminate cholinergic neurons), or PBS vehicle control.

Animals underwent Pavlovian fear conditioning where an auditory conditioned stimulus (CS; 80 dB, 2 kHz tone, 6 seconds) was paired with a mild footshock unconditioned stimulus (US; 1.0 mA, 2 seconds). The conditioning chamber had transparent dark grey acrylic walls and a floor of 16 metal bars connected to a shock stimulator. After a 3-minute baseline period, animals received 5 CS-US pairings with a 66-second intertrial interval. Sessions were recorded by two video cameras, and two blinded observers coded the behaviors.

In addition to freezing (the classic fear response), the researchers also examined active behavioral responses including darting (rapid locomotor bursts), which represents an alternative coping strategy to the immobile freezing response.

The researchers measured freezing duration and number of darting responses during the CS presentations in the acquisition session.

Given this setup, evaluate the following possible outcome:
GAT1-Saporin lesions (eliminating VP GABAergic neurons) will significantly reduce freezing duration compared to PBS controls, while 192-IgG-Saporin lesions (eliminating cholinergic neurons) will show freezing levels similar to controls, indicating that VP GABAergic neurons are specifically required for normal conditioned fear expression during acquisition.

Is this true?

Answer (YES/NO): NO